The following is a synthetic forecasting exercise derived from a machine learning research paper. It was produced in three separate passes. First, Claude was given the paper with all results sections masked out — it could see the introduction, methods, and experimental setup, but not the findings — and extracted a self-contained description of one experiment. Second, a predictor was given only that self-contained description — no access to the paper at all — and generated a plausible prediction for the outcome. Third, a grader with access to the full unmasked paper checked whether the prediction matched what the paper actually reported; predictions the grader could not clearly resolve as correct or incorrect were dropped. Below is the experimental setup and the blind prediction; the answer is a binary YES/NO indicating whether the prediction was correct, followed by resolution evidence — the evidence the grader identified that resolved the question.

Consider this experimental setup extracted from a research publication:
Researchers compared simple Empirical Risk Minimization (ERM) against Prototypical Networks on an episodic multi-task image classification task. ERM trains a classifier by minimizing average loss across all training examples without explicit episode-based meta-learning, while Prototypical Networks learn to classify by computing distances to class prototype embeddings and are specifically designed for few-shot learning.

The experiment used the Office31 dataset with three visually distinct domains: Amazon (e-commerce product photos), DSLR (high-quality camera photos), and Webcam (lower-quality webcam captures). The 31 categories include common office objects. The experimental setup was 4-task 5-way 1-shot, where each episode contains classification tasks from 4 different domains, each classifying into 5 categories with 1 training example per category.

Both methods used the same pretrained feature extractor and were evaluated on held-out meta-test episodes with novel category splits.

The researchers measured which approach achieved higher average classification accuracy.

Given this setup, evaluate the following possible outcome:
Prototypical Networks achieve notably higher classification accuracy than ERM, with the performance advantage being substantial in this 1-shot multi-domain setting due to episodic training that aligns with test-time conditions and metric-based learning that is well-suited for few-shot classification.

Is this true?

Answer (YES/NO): NO